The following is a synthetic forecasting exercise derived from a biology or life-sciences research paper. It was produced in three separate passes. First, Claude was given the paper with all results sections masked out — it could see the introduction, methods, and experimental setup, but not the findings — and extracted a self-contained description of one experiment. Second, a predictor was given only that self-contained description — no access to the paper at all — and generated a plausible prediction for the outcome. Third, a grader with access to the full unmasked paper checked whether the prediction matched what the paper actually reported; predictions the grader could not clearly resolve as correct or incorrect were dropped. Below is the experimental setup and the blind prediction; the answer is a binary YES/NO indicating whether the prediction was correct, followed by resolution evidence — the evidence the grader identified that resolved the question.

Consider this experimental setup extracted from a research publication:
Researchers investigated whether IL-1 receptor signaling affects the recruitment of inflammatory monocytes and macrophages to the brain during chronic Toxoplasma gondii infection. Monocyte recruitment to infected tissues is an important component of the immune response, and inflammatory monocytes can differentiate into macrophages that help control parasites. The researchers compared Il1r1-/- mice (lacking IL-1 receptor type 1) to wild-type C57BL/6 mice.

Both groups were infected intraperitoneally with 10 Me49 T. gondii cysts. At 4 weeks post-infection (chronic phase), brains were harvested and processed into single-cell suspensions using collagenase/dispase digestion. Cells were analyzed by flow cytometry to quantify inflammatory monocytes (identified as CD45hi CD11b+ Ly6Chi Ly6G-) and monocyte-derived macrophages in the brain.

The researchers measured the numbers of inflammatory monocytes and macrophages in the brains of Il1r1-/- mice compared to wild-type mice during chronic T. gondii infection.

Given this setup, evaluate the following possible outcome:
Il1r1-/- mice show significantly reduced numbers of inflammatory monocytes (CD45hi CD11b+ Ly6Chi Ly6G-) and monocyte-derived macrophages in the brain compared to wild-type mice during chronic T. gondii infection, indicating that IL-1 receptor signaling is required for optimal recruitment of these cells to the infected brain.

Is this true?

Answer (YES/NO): YES